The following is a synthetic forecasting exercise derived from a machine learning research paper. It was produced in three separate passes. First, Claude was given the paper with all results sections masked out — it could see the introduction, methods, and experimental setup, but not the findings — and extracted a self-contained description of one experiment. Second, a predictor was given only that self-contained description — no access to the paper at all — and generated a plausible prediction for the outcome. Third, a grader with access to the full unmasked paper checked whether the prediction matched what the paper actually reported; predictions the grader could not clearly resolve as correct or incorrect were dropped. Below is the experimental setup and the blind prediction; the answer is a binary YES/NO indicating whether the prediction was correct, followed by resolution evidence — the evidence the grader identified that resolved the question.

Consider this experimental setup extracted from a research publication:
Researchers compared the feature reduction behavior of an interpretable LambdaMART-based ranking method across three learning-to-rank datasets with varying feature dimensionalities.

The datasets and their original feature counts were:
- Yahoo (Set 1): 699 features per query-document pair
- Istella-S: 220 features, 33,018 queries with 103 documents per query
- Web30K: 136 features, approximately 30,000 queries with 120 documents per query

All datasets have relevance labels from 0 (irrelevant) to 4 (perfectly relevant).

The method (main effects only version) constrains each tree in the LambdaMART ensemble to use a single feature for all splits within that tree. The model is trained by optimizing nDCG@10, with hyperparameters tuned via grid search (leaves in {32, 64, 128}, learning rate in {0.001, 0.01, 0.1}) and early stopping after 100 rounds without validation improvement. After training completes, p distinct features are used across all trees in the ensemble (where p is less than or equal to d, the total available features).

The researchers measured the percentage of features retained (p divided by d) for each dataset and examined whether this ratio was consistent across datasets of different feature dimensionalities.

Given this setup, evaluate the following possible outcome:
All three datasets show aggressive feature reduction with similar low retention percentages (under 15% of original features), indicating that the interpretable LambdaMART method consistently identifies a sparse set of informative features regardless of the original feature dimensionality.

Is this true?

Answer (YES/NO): NO